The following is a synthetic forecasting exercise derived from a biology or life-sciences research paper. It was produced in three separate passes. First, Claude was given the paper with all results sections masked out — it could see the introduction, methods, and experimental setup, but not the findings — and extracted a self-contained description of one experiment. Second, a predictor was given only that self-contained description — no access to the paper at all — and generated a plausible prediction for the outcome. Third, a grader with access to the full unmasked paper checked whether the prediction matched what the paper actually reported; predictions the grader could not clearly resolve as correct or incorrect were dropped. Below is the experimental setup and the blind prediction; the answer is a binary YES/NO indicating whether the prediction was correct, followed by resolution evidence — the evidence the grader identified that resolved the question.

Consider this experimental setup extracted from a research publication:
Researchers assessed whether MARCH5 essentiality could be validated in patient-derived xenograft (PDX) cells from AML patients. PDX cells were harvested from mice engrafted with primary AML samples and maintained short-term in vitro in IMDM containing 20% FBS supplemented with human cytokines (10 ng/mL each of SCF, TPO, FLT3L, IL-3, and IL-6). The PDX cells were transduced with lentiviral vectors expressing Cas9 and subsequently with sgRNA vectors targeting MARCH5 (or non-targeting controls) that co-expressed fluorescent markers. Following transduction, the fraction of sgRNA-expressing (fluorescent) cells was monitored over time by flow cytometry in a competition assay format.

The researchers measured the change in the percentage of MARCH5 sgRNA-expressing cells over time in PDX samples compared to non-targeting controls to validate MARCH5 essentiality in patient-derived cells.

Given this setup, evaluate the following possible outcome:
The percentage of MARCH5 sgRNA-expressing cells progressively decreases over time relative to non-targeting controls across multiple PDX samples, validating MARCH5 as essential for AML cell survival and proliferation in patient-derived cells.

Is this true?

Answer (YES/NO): YES